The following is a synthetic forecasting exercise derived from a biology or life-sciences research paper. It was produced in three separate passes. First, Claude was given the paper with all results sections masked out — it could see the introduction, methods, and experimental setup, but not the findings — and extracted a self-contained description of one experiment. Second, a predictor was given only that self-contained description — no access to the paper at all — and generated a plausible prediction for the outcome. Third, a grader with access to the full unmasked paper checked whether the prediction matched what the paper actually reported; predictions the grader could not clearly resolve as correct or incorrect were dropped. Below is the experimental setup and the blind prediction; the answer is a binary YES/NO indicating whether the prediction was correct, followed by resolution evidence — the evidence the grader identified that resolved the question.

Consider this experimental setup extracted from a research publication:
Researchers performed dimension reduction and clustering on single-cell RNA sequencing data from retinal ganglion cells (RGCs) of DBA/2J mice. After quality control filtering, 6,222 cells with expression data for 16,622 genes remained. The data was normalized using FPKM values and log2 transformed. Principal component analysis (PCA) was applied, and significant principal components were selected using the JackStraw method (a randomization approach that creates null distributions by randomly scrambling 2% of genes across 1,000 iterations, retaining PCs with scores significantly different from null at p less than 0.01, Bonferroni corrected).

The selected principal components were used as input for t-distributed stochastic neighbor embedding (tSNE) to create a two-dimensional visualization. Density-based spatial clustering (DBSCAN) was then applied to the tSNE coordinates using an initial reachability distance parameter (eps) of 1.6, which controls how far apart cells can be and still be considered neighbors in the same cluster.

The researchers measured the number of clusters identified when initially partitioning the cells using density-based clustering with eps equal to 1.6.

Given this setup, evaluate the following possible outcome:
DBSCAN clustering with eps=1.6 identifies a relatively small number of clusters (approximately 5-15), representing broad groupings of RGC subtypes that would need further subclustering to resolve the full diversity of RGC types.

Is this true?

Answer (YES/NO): NO